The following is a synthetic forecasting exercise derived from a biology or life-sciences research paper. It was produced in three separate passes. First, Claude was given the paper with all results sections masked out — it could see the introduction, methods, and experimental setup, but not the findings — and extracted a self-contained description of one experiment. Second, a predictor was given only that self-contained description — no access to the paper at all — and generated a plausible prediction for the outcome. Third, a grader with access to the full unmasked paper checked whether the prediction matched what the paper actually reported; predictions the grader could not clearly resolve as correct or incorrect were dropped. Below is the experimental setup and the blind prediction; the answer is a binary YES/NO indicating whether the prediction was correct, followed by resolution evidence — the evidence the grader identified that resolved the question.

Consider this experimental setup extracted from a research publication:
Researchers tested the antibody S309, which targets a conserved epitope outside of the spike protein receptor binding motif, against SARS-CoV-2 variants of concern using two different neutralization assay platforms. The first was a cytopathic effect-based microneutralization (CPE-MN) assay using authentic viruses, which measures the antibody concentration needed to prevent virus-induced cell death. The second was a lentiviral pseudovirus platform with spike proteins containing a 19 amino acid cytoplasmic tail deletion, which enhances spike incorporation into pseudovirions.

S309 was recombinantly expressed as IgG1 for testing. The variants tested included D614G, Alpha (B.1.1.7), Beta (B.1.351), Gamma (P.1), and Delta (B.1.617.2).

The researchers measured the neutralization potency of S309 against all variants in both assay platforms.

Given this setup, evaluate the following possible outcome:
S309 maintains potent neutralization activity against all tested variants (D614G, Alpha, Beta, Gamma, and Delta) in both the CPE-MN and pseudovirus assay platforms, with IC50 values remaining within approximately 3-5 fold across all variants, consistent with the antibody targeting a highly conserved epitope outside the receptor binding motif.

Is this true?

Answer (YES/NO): NO